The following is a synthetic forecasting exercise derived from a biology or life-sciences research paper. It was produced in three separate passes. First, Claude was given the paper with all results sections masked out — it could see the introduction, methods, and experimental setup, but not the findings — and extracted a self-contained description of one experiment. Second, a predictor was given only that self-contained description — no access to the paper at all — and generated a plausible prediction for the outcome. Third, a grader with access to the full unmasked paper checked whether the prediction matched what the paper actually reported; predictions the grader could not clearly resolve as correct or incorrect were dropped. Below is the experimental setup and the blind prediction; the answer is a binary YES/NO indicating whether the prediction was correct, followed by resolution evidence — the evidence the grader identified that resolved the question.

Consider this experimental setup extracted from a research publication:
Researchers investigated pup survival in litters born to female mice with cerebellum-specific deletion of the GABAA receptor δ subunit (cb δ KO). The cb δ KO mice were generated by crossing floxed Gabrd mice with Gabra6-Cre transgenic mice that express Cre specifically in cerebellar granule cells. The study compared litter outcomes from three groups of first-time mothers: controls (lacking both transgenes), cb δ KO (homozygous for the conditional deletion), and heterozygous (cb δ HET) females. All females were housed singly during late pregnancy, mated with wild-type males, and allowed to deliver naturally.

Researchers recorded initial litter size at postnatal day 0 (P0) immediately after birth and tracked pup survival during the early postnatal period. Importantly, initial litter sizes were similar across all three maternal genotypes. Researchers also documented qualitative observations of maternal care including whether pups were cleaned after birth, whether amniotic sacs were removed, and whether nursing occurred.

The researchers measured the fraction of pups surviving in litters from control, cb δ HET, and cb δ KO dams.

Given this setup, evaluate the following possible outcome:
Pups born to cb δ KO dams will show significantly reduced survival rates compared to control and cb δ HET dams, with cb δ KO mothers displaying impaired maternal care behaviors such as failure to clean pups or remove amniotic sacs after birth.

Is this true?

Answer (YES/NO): YES